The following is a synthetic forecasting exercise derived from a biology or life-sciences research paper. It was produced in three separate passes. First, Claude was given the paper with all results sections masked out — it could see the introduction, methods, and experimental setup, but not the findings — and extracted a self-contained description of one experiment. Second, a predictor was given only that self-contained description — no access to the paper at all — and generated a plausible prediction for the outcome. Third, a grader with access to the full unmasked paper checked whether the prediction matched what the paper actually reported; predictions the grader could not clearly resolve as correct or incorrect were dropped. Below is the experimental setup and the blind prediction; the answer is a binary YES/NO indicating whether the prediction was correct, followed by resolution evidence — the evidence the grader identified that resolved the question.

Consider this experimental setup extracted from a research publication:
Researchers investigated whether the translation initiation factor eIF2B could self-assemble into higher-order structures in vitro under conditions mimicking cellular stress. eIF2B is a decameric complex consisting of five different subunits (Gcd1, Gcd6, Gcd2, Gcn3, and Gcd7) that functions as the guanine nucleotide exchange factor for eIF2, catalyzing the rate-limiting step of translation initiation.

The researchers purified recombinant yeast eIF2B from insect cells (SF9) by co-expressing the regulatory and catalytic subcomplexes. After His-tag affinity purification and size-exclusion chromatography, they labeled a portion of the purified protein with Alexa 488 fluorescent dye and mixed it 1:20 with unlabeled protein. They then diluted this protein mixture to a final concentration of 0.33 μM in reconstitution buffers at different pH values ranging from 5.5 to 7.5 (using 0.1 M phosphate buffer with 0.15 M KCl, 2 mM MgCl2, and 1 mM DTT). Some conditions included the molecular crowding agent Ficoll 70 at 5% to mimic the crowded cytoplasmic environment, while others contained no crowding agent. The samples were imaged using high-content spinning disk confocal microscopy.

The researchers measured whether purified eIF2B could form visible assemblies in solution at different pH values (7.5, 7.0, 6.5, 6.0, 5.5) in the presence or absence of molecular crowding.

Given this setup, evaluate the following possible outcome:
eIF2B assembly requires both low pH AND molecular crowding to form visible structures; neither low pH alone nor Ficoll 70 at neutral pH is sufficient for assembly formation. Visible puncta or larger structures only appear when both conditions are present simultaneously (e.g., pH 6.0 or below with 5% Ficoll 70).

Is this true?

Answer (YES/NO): NO